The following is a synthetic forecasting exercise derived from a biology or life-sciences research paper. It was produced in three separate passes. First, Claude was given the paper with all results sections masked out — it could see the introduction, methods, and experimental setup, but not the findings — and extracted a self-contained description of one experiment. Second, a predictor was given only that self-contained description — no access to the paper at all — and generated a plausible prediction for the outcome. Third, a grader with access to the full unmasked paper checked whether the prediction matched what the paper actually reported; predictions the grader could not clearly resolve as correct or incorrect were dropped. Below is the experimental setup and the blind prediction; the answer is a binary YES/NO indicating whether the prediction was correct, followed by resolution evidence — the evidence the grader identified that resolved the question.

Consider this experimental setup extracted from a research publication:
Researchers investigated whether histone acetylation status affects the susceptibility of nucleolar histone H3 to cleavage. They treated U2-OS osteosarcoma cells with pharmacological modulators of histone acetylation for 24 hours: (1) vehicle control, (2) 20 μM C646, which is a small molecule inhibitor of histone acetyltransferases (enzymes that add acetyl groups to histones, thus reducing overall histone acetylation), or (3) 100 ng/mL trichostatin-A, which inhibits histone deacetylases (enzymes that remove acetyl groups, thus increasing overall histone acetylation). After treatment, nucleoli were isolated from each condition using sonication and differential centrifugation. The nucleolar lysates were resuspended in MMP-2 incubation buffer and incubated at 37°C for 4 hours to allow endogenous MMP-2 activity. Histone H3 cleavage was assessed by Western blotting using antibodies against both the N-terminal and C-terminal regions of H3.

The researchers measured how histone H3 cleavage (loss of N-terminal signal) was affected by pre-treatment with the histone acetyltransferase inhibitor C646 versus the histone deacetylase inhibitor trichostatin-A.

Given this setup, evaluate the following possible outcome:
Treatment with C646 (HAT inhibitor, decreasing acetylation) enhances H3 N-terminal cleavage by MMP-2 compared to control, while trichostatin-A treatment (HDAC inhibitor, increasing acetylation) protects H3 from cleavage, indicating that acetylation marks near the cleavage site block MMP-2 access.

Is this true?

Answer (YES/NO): NO